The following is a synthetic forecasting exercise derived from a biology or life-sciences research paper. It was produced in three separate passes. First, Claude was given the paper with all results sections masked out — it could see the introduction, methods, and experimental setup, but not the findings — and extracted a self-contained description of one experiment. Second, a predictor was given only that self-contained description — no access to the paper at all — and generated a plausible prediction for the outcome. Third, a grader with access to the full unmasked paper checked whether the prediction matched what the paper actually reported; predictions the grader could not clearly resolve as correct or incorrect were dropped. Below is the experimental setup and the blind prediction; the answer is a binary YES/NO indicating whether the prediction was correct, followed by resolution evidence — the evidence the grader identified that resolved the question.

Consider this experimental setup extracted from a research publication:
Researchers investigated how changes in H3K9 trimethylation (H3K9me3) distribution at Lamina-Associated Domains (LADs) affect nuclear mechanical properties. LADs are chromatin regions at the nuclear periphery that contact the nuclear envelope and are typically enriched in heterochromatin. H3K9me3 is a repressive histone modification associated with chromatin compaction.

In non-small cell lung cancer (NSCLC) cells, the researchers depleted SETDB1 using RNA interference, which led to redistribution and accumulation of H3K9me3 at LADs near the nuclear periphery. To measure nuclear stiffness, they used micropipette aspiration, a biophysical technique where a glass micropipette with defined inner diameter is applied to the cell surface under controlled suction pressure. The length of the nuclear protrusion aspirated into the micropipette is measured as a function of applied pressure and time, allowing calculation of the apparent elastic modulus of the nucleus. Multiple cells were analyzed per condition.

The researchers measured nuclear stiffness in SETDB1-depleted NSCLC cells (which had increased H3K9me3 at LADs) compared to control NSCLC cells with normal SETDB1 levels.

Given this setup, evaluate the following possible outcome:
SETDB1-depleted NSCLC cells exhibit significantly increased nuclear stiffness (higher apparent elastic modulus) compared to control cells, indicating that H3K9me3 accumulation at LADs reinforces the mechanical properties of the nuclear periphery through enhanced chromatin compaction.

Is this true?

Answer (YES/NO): YES